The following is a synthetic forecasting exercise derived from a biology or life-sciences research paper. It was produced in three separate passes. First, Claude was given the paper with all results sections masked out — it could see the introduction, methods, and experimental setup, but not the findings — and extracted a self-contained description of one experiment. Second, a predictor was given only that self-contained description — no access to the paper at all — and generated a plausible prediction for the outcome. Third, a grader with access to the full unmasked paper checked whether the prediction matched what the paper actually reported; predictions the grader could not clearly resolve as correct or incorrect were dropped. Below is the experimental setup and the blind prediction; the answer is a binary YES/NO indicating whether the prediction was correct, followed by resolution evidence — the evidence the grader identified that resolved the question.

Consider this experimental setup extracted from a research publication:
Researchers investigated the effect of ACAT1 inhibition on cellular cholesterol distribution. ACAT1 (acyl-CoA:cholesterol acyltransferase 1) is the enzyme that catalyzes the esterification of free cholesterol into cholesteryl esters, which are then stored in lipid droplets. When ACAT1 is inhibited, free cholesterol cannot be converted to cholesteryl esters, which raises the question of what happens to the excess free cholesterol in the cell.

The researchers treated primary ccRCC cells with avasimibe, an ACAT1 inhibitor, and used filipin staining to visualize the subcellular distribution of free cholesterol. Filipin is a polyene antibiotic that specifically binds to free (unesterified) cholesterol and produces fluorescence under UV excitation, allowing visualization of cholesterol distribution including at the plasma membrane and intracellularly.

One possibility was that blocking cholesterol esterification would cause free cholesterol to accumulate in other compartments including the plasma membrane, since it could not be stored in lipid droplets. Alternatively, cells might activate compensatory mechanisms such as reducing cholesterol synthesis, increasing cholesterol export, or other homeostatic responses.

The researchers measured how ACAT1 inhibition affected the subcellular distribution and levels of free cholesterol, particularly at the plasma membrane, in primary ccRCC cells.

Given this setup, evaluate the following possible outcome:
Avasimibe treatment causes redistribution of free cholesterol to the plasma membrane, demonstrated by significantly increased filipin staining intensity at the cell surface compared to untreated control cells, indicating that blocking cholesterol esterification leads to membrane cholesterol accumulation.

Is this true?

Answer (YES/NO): NO